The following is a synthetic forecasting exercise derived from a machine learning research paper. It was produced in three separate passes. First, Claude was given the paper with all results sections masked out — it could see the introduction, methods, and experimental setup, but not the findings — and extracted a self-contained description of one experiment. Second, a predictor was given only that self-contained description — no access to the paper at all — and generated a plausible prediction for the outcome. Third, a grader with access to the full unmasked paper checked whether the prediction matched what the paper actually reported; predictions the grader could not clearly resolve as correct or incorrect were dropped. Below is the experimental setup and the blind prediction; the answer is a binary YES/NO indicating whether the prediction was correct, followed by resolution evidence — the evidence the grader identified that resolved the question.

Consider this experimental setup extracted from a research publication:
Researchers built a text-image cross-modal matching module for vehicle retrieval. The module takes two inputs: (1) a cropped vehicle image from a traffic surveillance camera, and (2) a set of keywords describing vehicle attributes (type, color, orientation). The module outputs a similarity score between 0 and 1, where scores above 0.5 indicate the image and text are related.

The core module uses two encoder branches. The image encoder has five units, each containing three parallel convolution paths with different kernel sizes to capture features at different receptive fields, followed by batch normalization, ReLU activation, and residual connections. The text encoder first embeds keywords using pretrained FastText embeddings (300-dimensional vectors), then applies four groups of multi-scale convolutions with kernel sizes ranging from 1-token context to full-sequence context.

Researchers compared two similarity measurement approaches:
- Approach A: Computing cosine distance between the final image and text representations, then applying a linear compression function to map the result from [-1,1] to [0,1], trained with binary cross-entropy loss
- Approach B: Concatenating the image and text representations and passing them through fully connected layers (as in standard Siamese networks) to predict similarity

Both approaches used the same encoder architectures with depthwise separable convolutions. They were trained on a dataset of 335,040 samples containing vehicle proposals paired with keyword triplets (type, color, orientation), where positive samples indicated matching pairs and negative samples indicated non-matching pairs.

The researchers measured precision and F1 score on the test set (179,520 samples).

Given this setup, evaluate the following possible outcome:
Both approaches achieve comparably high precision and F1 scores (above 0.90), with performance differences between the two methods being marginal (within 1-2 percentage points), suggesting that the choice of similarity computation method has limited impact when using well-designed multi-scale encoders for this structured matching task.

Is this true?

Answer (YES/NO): NO